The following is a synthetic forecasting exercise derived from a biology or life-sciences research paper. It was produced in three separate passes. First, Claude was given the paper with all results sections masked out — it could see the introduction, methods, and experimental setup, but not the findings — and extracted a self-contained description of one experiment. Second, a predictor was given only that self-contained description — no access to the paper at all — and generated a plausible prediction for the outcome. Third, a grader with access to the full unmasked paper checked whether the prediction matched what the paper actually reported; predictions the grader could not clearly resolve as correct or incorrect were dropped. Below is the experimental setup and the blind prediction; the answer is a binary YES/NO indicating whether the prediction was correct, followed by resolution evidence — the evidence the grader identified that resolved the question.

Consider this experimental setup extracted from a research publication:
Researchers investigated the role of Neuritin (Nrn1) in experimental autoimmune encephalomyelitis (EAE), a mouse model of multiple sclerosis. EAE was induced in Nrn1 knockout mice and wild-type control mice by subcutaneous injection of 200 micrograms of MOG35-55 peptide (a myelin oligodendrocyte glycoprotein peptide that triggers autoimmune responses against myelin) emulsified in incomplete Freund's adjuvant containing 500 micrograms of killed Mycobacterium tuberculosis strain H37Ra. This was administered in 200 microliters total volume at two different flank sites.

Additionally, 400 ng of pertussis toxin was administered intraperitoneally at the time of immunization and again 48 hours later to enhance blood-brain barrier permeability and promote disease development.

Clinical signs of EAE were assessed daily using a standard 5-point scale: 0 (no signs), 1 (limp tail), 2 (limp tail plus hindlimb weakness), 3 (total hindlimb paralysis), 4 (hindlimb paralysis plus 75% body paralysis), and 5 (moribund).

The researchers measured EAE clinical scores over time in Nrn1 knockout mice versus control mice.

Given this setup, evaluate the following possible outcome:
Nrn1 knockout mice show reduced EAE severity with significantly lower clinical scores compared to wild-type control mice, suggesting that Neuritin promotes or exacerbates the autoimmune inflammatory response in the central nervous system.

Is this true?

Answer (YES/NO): NO